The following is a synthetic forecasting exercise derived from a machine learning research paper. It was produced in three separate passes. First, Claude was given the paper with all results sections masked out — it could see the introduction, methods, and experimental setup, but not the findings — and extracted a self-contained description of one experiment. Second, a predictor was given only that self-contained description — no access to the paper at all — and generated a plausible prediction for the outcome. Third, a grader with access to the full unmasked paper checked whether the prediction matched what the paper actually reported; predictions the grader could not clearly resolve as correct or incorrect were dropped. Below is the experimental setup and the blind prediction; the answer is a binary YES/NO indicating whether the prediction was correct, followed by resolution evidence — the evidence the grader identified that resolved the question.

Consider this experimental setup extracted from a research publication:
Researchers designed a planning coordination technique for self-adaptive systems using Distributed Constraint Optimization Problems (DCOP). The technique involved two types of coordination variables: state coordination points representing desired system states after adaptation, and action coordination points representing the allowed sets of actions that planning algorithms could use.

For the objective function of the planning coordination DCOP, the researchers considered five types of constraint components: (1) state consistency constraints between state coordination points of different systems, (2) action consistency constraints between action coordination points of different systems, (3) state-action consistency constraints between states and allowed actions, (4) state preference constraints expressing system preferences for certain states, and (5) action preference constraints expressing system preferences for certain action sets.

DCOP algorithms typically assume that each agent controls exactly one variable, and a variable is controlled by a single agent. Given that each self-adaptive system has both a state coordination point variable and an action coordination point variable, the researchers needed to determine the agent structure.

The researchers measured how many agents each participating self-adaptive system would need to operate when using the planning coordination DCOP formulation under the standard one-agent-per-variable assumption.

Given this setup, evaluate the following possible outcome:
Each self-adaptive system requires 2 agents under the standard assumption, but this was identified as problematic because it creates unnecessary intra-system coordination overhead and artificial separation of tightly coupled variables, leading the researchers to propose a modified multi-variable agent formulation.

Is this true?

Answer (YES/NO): NO